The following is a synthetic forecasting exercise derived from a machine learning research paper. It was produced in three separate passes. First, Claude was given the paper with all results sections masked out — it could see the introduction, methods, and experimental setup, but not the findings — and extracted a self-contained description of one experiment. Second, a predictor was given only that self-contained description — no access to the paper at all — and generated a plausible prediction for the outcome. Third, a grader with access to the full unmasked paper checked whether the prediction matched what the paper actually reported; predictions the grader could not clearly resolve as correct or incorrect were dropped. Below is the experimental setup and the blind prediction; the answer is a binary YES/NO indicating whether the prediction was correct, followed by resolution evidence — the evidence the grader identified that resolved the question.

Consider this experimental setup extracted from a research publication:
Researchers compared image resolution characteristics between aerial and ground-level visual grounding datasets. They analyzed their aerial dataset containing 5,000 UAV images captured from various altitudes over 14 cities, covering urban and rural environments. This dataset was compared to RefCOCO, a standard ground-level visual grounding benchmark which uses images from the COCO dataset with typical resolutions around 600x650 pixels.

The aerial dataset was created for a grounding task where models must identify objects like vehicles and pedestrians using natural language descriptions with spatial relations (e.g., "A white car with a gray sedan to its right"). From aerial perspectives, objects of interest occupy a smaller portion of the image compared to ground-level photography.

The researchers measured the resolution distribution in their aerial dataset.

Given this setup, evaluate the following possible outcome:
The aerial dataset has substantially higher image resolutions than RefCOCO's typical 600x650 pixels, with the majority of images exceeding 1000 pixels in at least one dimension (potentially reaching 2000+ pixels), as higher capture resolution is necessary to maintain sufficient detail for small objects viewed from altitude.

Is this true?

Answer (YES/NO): YES